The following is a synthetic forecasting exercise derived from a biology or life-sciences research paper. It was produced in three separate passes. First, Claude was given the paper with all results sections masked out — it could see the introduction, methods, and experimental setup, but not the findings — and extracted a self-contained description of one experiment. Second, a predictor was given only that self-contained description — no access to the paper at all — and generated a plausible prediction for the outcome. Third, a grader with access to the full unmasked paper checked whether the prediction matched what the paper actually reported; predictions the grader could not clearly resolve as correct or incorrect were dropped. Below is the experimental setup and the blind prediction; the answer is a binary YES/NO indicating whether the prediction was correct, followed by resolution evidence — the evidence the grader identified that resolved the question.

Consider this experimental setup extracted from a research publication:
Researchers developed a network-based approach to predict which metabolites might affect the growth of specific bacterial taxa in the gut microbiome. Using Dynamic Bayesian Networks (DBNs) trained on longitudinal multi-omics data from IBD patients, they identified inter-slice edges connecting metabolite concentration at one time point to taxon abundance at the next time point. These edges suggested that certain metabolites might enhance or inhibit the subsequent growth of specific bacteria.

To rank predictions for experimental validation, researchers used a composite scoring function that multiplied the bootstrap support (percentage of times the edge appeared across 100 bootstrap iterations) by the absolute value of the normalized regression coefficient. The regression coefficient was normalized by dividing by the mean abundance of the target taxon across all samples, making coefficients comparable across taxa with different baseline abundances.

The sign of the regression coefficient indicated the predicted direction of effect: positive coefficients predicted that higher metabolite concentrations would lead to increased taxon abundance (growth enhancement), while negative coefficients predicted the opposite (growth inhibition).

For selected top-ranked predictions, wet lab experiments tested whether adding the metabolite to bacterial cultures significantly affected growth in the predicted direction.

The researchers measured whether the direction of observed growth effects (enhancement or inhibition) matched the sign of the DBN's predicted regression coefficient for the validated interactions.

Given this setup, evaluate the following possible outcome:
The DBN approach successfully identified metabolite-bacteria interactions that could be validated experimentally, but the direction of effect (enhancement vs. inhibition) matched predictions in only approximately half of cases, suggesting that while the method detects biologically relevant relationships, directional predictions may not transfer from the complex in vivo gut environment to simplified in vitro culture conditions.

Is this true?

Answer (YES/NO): NO